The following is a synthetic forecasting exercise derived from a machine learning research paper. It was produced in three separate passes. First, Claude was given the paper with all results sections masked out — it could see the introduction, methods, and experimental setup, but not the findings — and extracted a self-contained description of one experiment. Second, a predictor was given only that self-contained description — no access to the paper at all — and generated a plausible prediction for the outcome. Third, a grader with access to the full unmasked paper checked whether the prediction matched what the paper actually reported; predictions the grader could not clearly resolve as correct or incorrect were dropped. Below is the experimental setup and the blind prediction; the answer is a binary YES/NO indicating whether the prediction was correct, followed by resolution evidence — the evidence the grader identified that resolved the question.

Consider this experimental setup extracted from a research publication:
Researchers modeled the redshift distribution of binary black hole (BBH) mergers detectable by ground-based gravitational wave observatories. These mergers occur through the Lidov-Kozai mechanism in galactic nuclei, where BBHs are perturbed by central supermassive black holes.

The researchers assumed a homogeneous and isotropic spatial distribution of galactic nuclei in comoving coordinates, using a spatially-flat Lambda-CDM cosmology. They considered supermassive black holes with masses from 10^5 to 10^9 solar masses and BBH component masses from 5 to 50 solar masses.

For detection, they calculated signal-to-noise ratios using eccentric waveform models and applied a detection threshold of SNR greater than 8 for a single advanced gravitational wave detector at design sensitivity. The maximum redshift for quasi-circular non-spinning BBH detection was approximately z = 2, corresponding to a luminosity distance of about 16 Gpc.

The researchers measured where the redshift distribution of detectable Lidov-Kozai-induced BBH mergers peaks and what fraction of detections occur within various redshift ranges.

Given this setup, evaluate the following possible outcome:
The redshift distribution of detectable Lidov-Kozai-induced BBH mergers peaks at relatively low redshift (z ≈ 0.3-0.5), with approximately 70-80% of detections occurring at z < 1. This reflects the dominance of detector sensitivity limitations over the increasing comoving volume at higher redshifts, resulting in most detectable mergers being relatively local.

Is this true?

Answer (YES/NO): NO